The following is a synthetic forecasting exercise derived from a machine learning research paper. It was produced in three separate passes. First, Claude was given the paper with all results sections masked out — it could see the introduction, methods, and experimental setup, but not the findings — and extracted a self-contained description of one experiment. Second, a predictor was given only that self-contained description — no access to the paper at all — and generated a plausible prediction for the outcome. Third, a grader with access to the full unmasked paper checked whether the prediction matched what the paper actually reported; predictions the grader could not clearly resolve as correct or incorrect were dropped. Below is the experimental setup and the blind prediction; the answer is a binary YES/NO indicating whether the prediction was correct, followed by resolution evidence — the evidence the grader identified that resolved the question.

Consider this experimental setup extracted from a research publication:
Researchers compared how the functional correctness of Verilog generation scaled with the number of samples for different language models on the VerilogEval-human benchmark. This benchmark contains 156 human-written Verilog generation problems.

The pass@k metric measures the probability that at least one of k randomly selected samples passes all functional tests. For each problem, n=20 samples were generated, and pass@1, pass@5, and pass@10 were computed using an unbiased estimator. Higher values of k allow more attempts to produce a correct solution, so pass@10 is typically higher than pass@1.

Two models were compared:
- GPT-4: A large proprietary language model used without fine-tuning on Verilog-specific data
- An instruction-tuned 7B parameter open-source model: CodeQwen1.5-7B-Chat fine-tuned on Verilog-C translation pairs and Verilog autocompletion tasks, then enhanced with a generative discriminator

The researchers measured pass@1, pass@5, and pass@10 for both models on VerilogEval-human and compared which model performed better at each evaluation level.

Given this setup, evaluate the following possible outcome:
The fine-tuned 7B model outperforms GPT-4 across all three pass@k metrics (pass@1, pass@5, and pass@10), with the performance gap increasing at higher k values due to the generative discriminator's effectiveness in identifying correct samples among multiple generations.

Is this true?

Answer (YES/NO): NO